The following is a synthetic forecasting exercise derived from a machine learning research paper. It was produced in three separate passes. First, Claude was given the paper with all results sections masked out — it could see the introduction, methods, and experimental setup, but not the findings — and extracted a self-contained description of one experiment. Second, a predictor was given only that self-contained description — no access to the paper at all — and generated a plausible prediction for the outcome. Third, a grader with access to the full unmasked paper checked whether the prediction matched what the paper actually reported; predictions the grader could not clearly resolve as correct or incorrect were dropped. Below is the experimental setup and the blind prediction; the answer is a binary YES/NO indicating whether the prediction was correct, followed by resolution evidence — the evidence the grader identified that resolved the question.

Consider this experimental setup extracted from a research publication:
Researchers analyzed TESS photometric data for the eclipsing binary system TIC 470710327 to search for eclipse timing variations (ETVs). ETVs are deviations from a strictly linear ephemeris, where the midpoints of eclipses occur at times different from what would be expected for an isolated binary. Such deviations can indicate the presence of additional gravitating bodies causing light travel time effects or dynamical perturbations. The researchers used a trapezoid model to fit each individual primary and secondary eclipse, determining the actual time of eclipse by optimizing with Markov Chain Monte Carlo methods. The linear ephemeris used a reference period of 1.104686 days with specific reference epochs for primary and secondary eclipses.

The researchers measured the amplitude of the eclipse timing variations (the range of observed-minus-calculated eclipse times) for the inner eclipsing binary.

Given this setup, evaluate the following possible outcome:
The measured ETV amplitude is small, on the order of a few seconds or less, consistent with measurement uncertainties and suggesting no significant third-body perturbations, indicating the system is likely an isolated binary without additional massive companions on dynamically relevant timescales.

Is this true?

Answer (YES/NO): NO